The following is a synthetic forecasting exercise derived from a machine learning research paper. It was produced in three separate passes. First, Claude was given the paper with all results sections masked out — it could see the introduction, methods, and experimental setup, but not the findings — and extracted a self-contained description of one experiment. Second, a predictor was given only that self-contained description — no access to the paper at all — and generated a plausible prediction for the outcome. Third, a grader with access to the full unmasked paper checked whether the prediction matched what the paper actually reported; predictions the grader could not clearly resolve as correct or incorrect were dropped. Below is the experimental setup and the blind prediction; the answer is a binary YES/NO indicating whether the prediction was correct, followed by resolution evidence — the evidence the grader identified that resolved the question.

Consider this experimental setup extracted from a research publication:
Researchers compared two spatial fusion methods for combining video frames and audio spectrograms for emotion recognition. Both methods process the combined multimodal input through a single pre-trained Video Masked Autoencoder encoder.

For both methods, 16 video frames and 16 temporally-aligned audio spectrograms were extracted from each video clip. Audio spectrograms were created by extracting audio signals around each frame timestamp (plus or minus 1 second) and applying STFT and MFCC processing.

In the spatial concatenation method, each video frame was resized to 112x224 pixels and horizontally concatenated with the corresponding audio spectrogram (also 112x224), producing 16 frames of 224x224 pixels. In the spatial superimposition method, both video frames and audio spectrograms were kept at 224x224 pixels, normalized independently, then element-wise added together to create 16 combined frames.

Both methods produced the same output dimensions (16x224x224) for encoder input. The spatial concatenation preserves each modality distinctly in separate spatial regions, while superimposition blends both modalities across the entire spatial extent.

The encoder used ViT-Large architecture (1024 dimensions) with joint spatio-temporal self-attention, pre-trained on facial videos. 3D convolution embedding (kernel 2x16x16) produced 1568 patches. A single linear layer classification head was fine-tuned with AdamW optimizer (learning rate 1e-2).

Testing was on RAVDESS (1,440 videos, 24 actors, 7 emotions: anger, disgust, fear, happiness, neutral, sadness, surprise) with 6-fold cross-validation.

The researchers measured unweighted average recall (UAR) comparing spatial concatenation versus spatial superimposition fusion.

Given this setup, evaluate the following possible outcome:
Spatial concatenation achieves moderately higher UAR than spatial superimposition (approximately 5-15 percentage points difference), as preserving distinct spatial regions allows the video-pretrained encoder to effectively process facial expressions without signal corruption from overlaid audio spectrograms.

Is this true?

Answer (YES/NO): NO